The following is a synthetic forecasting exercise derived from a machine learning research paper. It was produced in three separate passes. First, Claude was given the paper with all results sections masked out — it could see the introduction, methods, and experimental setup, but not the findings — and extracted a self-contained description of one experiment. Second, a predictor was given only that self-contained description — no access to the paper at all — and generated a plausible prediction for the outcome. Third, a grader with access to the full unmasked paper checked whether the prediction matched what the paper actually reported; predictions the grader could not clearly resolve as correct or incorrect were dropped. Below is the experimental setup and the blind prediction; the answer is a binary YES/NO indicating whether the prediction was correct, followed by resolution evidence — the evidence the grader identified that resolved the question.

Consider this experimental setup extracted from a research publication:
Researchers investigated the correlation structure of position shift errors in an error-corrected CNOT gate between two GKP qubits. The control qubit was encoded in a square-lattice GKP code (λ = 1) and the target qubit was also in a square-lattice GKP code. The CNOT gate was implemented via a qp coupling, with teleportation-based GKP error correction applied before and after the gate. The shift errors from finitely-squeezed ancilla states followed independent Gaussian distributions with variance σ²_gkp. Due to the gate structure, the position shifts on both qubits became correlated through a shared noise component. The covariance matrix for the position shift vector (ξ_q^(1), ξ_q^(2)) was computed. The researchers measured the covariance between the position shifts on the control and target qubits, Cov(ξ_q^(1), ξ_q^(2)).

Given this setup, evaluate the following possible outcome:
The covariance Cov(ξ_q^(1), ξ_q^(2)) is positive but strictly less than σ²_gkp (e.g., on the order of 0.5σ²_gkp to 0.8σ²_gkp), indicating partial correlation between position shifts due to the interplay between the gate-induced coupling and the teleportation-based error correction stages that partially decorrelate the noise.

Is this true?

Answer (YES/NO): NO